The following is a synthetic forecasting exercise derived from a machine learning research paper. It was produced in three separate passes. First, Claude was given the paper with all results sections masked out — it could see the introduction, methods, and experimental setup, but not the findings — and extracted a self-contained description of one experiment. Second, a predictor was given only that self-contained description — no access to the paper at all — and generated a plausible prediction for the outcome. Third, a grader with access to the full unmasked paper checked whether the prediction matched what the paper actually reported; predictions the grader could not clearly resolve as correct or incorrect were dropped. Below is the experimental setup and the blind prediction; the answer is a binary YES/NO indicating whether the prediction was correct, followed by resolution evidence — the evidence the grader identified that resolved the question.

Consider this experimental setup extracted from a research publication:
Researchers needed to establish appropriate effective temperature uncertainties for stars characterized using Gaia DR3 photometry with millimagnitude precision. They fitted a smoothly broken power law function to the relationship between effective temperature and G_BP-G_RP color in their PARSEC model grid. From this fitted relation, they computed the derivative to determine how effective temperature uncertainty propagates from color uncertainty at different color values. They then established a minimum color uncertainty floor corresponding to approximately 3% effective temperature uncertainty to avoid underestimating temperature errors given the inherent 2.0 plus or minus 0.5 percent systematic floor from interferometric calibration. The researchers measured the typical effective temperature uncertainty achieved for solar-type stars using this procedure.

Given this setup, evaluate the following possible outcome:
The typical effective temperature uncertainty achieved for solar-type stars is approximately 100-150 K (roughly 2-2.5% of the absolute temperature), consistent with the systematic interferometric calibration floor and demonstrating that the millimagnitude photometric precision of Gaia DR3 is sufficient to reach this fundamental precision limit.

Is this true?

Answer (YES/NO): YES